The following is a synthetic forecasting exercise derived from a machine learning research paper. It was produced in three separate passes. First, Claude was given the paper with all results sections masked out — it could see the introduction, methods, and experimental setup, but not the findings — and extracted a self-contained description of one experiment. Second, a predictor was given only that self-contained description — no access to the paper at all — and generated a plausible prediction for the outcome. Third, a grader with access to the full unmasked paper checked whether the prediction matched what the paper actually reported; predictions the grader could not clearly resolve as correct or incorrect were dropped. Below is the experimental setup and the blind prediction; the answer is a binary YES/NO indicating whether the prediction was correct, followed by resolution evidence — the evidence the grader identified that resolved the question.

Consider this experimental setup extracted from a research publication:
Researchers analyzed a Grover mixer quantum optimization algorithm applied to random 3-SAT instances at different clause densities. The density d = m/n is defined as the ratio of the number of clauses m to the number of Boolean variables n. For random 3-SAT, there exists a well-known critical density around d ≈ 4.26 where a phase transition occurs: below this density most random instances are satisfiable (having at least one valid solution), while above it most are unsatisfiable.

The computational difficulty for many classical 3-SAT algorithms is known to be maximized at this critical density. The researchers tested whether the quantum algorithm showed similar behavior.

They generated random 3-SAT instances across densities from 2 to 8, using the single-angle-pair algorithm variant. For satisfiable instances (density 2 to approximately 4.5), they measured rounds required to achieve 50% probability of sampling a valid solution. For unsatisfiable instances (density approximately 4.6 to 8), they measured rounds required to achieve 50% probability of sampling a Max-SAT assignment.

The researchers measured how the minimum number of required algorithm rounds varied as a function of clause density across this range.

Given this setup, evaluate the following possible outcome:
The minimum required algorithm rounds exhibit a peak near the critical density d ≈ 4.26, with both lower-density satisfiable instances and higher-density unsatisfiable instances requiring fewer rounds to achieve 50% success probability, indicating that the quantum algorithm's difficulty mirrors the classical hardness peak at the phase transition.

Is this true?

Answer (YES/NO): NO